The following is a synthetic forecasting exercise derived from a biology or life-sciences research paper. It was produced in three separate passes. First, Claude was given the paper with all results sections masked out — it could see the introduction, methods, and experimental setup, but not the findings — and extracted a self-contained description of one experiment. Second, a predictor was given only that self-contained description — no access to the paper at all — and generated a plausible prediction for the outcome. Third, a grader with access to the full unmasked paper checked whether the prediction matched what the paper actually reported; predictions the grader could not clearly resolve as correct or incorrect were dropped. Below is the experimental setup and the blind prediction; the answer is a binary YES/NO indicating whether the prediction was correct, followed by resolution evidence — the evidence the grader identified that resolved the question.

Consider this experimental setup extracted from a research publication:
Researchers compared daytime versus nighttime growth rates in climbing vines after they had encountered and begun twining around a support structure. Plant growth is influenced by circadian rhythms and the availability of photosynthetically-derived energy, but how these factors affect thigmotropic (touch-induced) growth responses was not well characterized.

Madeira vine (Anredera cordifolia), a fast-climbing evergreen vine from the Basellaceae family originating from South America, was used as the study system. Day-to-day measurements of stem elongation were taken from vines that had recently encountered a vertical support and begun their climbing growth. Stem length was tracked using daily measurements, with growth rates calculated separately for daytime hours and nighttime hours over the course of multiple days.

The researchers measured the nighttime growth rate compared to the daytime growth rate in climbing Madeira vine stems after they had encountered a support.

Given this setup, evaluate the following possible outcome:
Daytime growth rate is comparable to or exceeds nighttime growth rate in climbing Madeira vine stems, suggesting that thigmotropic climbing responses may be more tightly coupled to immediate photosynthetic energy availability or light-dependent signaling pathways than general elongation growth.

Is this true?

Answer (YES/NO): NO